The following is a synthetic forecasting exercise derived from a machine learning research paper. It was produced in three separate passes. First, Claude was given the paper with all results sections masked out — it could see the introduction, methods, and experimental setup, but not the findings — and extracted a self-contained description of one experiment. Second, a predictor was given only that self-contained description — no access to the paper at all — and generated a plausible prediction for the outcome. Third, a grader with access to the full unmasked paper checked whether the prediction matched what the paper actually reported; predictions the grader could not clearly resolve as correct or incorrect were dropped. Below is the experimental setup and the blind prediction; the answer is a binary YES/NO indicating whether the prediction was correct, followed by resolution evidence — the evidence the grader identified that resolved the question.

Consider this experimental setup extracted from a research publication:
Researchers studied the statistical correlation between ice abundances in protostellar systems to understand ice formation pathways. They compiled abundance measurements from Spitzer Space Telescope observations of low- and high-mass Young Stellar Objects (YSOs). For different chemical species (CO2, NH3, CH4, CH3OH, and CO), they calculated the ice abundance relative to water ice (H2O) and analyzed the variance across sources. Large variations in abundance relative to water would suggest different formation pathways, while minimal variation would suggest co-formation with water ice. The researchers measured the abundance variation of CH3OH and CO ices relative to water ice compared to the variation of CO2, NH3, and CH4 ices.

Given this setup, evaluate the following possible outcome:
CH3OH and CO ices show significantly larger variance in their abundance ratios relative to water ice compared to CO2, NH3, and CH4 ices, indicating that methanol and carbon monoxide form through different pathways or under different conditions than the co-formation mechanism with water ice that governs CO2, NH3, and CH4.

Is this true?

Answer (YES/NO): YES